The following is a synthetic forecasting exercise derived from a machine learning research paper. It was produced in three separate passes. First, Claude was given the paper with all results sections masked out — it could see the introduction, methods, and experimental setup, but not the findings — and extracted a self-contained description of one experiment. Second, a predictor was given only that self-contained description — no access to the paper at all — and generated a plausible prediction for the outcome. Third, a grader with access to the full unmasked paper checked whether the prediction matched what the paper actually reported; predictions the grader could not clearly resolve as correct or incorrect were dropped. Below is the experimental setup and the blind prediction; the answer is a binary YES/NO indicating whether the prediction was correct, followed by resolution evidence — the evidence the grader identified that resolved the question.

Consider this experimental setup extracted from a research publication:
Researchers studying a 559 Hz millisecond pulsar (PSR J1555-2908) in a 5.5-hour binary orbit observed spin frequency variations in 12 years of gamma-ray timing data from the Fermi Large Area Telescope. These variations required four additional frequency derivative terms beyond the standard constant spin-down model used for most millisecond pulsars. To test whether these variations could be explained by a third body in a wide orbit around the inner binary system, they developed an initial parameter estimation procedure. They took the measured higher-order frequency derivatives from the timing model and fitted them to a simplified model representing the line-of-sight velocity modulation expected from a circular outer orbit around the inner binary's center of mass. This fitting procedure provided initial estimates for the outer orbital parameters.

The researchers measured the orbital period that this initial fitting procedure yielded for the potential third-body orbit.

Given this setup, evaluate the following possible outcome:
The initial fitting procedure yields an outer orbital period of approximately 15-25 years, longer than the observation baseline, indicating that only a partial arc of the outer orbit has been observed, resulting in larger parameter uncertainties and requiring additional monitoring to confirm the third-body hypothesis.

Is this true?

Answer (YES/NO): NO